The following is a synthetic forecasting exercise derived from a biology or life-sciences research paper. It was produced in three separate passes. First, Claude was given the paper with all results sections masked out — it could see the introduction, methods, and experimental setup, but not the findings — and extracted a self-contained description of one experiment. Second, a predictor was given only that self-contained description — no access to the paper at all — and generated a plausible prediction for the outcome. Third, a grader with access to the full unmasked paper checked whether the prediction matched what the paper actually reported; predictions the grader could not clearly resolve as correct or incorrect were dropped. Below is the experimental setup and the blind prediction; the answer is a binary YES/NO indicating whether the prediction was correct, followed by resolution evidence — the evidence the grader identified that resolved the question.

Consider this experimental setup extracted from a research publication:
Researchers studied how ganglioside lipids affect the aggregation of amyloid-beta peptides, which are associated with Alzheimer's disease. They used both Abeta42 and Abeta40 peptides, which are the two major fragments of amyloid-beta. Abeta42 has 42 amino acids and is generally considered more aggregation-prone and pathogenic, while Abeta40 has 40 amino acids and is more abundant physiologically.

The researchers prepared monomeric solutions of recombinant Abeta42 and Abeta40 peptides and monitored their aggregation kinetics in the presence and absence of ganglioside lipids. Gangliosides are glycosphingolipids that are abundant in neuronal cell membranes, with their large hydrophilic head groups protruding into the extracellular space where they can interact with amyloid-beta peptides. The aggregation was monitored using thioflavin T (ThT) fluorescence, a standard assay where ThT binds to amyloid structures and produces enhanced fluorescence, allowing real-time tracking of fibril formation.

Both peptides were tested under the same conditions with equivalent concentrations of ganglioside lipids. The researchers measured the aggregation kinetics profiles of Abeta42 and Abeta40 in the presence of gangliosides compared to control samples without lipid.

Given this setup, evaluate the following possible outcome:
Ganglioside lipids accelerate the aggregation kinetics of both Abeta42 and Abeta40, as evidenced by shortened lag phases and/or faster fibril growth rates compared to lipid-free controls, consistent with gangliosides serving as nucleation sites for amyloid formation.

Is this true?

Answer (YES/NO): NO